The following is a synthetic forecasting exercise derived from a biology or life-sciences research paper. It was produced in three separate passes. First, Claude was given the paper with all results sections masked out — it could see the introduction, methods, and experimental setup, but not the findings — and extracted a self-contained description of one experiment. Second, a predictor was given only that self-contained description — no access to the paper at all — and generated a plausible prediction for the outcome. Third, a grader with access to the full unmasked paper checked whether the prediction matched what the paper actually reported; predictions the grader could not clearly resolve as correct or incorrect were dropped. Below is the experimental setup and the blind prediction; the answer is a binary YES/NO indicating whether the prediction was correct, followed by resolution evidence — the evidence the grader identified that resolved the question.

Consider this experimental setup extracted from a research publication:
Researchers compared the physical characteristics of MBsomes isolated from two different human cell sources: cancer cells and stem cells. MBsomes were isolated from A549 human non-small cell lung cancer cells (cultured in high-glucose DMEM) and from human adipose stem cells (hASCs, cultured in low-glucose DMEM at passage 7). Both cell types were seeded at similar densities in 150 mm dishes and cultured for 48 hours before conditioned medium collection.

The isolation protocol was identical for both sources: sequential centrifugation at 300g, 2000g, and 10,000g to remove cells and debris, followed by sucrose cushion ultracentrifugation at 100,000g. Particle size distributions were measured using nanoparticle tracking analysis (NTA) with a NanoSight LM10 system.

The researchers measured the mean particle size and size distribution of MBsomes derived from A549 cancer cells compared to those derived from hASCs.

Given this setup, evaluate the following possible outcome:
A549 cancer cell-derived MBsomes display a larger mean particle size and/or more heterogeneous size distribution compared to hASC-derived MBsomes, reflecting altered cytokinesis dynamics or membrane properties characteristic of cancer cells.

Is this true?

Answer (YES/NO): YES